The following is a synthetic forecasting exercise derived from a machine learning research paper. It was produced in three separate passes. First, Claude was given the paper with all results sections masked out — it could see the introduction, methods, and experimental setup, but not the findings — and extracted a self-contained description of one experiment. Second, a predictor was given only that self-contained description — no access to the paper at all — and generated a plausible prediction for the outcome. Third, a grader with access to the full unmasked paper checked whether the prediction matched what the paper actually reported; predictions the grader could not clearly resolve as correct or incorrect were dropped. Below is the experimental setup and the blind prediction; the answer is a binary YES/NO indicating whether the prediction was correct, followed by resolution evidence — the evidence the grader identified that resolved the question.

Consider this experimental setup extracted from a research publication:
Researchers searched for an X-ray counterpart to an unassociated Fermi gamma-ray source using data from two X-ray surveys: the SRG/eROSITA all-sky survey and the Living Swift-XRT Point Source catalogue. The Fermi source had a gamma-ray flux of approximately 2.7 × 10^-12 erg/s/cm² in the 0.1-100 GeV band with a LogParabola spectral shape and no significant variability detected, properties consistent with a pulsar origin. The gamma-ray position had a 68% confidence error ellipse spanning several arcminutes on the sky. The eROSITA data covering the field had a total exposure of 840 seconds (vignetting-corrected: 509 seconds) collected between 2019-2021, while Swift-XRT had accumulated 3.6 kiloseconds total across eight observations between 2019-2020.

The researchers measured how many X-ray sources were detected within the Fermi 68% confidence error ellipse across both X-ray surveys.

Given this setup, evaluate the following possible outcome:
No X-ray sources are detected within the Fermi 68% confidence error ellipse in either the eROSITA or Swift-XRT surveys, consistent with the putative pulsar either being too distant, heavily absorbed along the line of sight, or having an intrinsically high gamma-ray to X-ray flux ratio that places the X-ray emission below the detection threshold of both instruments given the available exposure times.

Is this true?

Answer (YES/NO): NO